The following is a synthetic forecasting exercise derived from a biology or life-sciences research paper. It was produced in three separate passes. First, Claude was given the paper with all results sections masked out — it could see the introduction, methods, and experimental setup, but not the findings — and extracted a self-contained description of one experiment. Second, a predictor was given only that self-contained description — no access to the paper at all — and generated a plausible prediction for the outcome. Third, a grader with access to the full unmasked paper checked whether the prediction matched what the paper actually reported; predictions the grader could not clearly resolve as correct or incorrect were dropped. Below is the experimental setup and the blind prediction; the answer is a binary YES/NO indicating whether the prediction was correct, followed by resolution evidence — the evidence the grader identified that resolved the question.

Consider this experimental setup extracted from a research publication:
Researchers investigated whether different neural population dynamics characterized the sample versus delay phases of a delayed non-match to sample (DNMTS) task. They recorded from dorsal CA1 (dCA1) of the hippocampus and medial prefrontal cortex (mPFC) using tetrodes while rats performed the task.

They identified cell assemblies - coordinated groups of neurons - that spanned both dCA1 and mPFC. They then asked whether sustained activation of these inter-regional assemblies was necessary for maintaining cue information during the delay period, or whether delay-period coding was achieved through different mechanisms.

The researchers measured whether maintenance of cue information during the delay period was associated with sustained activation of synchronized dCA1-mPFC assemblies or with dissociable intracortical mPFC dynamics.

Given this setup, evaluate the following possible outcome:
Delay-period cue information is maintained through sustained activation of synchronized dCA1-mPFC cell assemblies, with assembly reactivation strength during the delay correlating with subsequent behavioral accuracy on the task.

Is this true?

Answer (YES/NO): NO